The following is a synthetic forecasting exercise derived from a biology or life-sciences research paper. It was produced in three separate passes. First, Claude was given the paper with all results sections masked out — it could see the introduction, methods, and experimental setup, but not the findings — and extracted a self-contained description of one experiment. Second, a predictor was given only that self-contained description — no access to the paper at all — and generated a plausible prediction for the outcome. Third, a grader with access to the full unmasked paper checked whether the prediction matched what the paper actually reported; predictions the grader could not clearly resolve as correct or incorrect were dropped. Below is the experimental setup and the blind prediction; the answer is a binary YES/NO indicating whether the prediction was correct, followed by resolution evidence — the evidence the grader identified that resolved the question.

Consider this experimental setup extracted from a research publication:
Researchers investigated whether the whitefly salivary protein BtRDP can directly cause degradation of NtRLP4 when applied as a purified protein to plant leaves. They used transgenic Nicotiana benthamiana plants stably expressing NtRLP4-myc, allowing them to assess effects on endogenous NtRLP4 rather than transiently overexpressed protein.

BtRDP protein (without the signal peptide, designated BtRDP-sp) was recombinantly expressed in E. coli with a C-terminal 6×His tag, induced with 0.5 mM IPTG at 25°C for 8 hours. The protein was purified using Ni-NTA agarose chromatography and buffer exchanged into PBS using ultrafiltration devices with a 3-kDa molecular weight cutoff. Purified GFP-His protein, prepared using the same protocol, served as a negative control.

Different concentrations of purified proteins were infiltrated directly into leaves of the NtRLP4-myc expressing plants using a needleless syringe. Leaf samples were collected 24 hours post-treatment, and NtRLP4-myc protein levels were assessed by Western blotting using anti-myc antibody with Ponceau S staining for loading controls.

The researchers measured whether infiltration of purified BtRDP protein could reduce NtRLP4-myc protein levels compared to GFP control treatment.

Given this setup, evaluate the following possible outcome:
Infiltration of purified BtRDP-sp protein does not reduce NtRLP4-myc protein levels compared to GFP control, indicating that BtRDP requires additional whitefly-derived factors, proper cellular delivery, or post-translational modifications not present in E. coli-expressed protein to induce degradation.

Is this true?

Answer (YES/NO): NO